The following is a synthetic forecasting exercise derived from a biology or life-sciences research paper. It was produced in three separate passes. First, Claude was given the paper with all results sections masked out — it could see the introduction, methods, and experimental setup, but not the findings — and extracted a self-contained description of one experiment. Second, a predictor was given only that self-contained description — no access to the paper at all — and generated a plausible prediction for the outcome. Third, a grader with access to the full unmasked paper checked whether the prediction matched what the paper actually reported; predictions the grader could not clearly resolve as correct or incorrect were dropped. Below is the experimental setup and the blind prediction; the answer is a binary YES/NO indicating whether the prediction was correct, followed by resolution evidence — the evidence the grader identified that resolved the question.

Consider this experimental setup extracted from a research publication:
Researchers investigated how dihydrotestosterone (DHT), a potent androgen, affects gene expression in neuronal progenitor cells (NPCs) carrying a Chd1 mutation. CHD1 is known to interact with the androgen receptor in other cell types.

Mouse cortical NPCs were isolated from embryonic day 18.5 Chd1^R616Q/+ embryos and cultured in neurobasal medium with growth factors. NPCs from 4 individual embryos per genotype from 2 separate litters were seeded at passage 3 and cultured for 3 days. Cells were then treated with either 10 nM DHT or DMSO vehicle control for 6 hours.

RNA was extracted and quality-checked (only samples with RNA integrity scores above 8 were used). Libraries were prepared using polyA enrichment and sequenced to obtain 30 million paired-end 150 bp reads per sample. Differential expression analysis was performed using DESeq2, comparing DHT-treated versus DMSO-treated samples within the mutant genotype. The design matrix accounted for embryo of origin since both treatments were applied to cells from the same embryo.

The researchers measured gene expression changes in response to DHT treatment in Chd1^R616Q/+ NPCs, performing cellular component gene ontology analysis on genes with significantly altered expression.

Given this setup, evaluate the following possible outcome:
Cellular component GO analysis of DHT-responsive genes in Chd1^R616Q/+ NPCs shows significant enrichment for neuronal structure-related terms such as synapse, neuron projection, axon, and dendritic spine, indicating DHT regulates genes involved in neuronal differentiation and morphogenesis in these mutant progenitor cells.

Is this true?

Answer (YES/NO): NO